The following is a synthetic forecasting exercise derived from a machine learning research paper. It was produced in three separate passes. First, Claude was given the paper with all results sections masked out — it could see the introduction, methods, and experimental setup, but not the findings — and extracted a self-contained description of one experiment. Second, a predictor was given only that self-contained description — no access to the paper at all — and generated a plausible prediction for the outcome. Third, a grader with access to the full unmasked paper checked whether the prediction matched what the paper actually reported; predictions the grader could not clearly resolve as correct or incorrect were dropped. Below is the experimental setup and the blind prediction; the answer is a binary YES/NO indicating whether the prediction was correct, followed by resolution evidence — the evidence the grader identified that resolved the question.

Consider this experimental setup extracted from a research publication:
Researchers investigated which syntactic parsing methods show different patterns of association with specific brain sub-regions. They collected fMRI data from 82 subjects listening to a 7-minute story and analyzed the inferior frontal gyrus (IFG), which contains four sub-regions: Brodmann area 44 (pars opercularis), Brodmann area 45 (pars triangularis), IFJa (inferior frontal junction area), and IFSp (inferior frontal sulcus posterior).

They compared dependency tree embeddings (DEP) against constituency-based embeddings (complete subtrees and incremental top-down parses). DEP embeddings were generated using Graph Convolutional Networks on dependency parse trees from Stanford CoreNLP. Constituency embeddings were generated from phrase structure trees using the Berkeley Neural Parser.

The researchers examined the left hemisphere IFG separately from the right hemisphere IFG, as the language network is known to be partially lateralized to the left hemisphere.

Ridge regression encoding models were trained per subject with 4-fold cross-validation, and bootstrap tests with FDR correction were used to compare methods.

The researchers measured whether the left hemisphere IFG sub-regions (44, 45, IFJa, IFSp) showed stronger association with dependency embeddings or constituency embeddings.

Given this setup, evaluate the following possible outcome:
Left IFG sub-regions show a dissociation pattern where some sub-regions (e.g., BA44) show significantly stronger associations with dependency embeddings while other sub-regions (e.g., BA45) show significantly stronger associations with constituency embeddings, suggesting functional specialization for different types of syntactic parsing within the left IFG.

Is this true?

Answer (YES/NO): NO